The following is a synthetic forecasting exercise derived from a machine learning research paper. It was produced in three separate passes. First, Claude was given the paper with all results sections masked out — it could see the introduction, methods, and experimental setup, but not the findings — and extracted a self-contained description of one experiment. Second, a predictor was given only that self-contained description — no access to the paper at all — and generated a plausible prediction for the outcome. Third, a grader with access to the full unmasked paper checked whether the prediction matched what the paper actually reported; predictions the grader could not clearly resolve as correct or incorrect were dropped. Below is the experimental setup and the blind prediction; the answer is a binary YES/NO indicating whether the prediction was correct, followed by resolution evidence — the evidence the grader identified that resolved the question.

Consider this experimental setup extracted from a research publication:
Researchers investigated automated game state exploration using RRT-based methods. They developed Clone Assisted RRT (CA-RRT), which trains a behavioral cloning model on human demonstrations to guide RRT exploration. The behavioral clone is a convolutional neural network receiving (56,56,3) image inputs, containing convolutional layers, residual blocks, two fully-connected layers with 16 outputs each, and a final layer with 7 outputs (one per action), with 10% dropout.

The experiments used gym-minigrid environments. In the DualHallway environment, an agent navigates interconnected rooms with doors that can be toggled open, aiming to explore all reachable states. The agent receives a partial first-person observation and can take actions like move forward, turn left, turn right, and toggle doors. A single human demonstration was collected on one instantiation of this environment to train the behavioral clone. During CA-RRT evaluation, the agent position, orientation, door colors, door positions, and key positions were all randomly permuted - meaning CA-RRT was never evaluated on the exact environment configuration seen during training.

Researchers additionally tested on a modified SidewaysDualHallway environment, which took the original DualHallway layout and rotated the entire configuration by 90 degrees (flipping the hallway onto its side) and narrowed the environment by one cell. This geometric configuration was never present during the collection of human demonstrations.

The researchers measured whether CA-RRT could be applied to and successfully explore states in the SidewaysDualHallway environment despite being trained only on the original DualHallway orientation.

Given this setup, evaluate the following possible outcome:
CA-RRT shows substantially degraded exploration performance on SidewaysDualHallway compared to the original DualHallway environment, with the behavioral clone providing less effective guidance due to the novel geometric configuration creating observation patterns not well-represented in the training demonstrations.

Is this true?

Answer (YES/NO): YES